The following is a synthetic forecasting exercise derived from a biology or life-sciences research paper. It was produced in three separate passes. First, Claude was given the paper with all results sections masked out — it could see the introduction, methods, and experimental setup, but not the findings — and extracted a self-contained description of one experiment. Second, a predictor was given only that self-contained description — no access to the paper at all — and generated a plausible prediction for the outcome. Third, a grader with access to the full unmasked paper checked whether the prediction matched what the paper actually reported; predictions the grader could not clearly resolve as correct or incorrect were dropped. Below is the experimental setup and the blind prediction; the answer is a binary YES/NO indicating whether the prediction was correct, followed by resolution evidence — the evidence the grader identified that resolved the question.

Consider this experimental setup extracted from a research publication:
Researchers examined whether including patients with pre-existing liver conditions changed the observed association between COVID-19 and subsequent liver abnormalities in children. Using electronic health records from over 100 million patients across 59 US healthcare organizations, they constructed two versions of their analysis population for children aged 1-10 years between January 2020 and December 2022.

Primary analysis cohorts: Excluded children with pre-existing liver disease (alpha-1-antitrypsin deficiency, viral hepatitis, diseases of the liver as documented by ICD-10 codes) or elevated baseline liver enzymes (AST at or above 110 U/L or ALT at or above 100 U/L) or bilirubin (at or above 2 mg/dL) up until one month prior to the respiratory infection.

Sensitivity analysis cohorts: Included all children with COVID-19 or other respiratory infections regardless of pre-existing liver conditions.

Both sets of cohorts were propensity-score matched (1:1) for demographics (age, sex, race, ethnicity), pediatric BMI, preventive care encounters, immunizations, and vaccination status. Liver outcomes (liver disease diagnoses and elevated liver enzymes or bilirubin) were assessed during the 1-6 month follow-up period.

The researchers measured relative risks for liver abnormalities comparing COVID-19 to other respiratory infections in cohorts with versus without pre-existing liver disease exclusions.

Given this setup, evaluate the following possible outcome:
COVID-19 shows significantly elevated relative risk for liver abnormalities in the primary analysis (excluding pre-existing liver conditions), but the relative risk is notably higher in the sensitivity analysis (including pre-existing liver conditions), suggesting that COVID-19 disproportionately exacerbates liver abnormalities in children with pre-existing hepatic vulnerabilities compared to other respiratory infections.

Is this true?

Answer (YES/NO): NO